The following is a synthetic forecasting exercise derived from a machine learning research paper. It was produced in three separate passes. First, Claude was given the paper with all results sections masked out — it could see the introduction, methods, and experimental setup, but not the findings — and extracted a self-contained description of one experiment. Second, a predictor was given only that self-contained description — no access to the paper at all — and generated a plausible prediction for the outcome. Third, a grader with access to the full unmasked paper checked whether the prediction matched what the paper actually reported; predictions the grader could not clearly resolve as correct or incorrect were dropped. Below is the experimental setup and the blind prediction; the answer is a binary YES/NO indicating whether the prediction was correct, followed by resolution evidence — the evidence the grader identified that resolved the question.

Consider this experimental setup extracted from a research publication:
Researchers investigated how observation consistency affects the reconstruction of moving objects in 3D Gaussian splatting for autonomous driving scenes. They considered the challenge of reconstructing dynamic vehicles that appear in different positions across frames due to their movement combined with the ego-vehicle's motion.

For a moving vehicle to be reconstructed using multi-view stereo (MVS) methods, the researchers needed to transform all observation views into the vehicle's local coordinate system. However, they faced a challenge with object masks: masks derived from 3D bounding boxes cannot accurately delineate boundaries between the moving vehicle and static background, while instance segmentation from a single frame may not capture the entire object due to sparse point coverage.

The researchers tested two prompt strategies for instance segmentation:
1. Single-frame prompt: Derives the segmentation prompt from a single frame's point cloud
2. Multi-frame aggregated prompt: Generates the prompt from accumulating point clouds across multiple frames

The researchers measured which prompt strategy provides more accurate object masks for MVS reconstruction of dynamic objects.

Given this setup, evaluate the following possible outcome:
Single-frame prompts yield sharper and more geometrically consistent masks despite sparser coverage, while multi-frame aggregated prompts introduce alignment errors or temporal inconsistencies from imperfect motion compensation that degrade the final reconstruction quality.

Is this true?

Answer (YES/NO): NO